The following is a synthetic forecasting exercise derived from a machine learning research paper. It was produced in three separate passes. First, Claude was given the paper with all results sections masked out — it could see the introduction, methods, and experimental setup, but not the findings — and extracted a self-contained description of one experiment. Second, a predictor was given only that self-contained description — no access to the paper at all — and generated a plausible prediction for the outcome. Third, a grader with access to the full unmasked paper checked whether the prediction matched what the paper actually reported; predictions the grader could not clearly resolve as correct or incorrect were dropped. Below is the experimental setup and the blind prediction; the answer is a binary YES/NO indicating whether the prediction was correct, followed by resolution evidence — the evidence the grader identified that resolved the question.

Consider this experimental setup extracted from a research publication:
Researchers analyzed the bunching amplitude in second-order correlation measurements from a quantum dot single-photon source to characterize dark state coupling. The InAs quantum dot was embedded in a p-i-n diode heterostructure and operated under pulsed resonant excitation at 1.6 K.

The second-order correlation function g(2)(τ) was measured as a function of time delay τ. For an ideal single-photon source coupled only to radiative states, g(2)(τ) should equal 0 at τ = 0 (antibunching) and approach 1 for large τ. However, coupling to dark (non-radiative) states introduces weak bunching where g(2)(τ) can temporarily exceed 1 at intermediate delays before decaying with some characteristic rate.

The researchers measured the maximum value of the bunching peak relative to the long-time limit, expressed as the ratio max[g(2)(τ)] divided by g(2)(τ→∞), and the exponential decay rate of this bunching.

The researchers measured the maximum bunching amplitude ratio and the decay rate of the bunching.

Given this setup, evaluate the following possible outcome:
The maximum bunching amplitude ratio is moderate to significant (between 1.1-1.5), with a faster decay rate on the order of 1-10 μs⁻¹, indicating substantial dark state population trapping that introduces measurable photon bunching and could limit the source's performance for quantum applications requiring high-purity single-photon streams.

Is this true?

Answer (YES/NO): NO